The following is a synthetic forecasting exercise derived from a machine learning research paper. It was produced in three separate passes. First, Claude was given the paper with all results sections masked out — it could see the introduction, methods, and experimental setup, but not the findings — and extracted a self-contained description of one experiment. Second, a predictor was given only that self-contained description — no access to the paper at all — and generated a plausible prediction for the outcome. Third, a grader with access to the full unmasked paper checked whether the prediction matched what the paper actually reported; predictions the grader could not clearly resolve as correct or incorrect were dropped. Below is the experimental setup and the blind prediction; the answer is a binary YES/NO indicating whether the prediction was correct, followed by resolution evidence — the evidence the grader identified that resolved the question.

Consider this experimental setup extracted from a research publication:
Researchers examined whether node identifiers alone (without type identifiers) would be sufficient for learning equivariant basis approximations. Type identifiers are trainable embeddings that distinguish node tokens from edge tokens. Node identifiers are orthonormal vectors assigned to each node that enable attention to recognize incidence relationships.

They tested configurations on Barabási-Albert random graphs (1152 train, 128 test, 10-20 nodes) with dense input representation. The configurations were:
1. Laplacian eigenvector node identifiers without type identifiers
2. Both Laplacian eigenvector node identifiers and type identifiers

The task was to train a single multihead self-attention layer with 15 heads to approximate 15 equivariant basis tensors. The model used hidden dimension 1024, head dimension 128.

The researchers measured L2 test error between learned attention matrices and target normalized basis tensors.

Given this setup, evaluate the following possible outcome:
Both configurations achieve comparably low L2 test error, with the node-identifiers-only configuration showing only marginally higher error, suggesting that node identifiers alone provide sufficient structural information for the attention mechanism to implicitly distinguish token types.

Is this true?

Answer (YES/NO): NO